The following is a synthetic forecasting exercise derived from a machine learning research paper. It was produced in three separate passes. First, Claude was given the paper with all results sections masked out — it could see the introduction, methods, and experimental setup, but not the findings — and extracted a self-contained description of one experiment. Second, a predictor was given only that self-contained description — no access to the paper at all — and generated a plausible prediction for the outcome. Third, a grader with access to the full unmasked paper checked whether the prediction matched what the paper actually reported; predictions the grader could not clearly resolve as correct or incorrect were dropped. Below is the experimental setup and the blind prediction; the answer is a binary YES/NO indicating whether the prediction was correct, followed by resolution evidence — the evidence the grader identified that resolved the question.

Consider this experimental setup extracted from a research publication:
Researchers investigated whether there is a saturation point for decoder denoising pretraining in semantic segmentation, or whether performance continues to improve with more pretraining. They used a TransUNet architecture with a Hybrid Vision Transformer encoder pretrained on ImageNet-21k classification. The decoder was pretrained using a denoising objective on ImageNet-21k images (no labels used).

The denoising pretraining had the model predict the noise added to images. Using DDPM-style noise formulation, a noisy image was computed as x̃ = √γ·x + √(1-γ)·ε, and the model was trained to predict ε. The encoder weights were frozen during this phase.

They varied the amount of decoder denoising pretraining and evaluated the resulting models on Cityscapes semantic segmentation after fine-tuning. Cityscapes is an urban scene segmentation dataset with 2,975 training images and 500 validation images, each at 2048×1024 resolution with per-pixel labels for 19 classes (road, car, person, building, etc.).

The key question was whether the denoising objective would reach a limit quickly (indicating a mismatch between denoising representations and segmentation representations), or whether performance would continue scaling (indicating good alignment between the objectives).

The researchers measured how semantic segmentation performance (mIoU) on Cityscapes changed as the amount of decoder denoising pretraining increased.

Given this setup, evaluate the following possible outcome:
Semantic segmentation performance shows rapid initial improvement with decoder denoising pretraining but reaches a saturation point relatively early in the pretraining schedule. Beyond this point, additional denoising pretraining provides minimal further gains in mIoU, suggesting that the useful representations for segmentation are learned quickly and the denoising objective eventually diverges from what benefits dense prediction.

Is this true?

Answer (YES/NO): NO